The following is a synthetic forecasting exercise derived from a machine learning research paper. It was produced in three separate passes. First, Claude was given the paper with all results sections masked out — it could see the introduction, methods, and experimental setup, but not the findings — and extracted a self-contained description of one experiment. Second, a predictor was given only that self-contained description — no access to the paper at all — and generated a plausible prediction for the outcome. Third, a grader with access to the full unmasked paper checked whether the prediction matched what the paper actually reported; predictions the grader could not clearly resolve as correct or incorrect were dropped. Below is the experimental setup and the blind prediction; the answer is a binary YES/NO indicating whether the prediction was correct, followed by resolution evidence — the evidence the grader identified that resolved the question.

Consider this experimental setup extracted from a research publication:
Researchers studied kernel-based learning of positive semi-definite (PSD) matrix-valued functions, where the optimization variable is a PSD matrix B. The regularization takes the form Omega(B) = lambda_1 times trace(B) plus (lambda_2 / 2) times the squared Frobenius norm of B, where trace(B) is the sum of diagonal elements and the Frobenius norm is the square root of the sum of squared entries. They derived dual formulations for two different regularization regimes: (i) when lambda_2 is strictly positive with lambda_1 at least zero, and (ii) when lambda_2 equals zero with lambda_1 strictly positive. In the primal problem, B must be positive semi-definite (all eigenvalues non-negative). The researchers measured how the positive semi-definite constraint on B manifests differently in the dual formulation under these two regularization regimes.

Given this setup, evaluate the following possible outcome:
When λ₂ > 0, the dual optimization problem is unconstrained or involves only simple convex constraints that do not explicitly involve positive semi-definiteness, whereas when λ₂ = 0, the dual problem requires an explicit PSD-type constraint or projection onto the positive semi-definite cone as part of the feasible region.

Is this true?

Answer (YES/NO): YES